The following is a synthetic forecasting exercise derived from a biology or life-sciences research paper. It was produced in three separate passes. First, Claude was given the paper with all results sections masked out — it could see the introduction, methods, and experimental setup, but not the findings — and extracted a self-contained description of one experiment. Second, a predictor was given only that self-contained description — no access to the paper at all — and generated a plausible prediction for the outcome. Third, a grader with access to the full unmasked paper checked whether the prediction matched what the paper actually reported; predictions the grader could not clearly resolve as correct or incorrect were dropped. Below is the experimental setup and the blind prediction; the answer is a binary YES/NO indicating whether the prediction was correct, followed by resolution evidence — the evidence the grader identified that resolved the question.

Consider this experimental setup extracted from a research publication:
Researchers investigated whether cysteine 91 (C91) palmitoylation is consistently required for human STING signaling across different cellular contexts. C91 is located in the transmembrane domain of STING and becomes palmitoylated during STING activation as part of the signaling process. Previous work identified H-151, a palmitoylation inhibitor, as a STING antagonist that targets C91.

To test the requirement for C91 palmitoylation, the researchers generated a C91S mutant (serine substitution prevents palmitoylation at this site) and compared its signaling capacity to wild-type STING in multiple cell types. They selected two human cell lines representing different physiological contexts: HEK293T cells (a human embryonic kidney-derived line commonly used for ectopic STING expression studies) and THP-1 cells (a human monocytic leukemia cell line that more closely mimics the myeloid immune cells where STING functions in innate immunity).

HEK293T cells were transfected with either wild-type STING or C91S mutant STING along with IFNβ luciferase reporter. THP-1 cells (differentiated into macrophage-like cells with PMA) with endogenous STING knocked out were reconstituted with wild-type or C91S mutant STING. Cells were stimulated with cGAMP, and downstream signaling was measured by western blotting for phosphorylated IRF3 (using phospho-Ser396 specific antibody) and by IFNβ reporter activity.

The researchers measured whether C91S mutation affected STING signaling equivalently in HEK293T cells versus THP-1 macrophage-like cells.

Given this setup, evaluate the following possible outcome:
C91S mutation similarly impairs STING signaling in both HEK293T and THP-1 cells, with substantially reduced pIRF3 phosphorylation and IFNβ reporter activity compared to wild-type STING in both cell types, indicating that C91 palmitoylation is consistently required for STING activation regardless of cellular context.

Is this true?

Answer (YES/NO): NO